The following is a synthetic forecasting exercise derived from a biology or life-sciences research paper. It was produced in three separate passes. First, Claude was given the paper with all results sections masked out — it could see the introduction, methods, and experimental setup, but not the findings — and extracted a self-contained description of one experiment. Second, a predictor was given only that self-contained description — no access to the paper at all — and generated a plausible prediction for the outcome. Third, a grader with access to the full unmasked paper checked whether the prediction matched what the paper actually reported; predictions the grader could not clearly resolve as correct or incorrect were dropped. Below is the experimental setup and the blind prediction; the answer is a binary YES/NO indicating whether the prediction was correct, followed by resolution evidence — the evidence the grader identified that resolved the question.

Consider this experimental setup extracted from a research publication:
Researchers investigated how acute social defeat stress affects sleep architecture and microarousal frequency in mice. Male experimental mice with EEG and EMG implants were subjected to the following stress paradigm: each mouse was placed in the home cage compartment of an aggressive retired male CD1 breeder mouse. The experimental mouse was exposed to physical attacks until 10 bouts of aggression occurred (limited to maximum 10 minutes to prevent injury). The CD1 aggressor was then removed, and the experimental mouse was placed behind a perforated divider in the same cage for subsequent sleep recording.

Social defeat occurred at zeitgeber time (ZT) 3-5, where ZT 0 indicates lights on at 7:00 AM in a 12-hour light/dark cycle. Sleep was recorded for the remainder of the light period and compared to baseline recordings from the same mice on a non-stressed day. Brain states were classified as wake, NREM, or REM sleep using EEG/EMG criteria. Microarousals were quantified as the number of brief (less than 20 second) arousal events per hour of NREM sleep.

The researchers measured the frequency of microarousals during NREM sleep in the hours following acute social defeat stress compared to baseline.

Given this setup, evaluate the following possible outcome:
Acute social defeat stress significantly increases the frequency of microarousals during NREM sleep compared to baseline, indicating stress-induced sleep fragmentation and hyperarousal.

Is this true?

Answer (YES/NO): YES